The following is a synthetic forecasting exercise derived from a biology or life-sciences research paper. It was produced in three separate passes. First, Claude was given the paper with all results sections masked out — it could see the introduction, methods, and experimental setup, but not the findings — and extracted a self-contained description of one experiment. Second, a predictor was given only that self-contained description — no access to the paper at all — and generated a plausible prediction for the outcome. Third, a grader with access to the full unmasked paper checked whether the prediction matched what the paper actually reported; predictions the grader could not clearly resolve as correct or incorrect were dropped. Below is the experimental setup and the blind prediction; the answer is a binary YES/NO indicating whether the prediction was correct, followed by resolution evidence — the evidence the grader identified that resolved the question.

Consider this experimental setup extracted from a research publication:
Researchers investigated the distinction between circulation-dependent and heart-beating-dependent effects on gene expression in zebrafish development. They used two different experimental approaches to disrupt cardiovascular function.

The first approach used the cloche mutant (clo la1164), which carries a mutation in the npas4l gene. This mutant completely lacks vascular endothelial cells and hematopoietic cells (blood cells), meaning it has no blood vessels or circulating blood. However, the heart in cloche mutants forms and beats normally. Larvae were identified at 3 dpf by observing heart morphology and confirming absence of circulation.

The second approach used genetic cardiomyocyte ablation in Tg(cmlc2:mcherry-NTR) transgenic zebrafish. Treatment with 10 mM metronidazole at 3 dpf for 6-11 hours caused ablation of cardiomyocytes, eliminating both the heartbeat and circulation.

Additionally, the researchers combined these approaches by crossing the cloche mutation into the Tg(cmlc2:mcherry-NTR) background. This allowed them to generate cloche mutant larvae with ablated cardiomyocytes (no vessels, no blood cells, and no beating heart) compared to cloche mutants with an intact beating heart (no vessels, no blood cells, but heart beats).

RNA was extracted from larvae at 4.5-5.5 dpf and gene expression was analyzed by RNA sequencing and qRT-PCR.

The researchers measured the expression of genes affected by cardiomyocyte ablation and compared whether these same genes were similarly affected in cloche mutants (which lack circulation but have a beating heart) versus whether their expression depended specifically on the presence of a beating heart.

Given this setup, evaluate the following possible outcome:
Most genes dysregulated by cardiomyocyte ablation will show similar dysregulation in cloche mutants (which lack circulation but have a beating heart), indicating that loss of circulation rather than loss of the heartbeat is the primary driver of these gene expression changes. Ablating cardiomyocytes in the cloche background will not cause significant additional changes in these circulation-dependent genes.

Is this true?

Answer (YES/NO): NO